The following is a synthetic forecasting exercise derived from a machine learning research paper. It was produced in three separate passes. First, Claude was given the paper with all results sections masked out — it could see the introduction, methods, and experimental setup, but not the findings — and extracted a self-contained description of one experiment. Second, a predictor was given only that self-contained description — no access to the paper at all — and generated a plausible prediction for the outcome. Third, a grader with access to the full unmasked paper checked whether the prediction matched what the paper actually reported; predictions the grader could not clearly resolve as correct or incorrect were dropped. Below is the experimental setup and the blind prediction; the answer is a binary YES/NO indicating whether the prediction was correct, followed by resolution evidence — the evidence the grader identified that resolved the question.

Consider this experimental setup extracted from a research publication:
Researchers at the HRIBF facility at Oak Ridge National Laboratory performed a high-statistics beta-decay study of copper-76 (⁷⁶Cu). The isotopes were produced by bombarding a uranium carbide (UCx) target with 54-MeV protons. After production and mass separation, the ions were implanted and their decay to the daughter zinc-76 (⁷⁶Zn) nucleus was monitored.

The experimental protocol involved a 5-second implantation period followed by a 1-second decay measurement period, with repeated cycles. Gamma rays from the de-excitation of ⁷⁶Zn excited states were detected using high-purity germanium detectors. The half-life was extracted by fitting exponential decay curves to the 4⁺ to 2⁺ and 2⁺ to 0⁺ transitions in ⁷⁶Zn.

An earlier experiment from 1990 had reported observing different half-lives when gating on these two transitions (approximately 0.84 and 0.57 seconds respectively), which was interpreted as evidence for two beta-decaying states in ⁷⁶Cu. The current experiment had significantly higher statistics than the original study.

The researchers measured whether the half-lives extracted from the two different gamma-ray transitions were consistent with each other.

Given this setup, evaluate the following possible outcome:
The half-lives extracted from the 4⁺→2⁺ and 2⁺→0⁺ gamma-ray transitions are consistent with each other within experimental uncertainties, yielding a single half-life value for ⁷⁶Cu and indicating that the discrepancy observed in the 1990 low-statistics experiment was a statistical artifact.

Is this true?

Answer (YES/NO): YES